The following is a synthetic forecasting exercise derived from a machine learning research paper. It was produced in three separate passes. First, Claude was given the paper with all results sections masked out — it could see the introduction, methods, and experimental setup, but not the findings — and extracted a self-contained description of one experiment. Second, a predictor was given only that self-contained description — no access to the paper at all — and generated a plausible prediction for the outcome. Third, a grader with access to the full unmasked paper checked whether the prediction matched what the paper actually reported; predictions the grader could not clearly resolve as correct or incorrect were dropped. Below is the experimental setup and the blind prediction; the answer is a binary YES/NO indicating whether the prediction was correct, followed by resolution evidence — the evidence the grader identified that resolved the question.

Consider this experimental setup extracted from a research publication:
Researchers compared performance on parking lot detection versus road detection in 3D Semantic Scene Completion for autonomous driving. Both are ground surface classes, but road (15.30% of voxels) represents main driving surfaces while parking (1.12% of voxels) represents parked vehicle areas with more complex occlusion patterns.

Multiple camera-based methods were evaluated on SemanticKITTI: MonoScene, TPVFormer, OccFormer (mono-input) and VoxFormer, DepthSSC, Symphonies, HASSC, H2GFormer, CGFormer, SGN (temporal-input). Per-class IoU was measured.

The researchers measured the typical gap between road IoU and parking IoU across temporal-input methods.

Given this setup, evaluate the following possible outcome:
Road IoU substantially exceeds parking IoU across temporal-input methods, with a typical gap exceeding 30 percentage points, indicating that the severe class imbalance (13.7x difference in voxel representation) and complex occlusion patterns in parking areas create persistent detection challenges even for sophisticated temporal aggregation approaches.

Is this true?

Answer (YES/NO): YES